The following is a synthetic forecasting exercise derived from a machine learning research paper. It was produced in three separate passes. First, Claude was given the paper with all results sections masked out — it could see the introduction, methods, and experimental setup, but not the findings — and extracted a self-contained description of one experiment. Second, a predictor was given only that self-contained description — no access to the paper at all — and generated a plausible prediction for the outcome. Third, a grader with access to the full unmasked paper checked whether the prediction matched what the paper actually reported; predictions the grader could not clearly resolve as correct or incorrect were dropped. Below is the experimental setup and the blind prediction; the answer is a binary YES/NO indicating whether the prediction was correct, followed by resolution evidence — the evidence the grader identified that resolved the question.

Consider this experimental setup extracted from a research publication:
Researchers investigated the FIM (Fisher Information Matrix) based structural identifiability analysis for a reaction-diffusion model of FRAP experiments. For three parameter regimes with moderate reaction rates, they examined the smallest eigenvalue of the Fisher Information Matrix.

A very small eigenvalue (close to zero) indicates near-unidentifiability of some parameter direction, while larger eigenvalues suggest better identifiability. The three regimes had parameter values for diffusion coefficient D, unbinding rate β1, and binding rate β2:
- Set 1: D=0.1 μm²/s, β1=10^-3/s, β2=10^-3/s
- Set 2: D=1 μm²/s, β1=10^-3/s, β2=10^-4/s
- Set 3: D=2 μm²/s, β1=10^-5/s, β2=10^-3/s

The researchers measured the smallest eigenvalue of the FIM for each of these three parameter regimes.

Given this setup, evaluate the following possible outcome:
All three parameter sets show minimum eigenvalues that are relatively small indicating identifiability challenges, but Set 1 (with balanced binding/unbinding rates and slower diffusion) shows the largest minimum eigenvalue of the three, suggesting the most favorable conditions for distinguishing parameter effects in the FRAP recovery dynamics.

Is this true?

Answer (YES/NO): NO